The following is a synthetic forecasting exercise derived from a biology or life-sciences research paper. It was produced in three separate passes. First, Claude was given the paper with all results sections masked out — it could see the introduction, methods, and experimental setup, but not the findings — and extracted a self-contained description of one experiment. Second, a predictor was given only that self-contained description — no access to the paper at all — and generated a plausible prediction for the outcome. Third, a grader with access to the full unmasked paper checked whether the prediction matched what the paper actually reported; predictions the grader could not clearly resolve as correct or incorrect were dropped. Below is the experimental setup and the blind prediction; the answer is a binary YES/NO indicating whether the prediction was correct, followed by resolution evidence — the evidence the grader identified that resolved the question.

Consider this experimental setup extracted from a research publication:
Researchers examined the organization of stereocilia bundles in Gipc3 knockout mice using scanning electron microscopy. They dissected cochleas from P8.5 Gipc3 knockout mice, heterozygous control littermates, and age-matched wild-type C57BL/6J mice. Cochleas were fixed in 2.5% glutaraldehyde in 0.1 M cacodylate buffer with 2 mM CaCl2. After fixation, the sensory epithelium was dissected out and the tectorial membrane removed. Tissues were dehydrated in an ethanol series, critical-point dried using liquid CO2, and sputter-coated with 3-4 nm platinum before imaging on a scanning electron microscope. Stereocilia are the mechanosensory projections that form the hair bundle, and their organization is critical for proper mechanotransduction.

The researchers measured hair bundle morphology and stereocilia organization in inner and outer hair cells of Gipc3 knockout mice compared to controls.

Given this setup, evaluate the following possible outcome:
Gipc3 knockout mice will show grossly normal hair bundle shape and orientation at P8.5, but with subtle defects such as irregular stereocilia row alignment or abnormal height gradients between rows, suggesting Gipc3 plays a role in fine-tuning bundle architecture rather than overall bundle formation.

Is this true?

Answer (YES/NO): NO